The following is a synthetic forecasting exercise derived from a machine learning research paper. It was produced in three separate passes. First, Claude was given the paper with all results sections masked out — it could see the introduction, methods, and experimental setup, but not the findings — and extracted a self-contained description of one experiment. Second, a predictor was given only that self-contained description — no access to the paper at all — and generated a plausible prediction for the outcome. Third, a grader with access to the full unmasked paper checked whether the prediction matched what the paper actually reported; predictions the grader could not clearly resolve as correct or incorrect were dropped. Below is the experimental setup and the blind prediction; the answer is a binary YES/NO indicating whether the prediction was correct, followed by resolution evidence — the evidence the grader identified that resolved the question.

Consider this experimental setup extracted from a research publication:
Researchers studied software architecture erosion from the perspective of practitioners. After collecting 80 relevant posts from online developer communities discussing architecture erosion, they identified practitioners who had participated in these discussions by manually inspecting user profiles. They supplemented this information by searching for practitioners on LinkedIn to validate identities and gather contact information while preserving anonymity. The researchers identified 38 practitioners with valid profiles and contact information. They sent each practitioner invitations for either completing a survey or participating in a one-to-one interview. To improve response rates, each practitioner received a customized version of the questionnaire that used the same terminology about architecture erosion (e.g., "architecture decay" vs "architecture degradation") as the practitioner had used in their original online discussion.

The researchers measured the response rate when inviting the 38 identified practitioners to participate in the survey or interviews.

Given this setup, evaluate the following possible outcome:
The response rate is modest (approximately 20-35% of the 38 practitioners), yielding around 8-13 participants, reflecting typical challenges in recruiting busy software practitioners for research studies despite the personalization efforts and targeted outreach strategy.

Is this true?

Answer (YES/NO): NO